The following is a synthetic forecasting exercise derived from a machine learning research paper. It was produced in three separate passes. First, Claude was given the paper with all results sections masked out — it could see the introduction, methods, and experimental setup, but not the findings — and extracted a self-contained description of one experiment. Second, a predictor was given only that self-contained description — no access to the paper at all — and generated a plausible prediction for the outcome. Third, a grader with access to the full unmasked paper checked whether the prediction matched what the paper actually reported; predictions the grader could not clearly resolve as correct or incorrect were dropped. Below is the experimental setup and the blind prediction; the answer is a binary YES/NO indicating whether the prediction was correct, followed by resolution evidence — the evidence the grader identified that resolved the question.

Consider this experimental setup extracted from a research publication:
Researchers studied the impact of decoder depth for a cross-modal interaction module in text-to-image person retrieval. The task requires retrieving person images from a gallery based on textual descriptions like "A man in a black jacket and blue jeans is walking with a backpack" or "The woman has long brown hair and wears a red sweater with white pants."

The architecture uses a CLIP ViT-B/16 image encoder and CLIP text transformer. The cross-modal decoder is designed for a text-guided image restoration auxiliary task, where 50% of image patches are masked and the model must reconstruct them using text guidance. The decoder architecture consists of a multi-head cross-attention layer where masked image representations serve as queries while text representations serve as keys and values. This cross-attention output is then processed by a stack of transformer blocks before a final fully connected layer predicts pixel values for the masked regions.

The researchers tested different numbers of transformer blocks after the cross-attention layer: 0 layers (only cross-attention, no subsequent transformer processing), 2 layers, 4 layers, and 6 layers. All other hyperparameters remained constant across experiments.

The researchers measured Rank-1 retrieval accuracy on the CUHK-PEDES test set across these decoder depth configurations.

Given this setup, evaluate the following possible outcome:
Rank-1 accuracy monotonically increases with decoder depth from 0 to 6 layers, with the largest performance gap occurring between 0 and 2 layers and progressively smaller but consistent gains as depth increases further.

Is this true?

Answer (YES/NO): NO